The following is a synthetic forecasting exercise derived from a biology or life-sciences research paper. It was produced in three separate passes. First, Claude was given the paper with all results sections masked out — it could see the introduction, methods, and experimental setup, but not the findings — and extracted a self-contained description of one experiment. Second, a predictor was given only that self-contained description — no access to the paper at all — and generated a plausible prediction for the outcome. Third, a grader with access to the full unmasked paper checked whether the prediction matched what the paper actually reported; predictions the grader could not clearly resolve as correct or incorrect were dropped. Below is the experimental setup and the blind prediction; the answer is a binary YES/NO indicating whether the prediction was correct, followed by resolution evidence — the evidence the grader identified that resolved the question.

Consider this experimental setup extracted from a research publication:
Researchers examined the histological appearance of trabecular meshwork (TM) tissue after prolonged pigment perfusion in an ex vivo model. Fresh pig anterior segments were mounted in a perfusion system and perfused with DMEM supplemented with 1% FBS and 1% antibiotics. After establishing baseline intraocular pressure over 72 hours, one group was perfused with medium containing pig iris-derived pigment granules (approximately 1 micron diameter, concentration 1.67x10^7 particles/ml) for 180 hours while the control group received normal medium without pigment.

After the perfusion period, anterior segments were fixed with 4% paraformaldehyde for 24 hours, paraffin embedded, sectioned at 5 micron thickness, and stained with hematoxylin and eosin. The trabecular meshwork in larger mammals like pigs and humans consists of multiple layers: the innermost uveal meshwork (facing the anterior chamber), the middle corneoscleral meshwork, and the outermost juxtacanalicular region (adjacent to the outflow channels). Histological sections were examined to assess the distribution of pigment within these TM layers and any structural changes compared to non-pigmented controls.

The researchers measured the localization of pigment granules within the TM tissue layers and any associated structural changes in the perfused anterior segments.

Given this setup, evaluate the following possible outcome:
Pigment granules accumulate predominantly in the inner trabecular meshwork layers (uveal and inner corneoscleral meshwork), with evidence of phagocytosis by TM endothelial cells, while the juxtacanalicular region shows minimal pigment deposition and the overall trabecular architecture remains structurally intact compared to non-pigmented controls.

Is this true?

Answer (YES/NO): NO